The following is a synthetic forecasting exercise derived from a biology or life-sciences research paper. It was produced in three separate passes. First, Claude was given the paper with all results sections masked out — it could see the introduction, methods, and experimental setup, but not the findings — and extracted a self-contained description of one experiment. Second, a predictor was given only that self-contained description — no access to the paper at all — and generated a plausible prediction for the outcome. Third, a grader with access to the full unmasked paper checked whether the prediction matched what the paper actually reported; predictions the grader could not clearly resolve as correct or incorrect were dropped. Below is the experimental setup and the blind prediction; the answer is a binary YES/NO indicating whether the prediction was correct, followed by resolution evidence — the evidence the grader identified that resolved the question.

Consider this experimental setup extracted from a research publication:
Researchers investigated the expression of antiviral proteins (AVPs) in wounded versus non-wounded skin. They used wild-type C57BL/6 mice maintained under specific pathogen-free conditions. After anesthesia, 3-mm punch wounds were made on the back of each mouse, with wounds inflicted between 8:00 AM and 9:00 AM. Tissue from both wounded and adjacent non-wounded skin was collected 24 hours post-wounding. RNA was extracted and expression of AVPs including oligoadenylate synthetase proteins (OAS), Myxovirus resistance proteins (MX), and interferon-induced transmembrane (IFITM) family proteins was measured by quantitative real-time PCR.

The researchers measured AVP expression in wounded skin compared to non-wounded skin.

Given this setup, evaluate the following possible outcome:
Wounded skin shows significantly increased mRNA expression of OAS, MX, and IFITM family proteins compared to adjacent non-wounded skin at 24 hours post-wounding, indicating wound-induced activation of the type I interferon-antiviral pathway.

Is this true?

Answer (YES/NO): YES